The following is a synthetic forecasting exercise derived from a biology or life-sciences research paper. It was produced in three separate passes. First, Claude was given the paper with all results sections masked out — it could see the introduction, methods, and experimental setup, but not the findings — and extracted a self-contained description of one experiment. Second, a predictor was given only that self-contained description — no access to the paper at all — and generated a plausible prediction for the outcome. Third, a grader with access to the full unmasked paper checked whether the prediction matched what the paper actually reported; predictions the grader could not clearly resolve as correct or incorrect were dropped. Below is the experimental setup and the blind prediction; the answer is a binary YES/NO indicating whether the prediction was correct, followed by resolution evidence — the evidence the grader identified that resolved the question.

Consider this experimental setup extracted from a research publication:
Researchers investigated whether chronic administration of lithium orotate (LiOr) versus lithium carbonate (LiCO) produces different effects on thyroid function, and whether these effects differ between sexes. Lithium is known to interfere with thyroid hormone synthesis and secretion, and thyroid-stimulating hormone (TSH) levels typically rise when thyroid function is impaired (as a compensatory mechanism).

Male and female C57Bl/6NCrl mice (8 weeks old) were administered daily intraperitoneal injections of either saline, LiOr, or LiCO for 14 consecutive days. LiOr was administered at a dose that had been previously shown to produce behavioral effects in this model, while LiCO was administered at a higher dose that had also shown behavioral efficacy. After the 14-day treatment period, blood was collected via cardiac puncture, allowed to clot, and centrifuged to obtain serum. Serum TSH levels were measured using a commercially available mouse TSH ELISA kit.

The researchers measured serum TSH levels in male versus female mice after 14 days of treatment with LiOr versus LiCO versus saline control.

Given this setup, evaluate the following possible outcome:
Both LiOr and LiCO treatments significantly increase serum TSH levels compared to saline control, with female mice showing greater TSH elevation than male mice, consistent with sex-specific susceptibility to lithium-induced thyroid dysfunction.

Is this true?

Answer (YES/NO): NO